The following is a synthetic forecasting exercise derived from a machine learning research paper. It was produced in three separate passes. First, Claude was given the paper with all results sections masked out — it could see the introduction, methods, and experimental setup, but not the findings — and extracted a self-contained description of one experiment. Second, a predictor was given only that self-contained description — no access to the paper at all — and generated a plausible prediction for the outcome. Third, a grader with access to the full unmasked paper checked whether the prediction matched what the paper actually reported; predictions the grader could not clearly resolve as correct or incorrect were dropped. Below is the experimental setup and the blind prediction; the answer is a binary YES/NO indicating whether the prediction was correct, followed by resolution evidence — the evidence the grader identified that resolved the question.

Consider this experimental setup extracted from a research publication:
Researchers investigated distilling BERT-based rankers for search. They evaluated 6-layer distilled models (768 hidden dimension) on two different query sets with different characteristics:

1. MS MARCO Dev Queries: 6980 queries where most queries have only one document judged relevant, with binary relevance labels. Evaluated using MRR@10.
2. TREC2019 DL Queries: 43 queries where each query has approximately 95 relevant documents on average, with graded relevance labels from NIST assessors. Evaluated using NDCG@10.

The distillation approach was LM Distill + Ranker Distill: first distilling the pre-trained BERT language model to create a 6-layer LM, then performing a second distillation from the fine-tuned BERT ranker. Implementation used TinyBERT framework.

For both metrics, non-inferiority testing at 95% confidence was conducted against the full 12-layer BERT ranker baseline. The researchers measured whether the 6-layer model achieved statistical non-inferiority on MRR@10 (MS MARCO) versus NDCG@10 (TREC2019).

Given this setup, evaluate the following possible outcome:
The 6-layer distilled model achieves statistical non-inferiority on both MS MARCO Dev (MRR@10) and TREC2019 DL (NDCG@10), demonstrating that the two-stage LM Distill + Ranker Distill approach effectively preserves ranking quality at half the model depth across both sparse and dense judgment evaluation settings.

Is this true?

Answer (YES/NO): NO